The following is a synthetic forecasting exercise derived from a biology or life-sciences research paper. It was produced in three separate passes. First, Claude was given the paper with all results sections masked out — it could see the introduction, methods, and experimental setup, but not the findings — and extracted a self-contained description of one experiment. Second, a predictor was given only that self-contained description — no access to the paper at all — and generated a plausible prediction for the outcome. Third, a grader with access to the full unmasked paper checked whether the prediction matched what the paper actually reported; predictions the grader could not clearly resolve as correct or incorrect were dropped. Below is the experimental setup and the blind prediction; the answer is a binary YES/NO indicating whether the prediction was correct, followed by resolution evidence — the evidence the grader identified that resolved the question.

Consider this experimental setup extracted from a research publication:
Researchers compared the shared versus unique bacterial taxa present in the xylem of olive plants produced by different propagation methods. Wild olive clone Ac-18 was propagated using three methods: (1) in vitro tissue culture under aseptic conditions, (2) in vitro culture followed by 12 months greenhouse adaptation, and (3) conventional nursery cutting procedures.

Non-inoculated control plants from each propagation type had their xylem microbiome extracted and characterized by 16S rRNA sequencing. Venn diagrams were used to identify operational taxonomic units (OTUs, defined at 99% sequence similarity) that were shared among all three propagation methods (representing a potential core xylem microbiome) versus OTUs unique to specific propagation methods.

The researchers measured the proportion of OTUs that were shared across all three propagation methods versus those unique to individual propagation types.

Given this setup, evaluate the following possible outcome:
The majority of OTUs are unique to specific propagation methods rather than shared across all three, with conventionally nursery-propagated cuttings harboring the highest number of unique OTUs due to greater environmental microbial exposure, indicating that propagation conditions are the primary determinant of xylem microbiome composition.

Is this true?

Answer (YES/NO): NO